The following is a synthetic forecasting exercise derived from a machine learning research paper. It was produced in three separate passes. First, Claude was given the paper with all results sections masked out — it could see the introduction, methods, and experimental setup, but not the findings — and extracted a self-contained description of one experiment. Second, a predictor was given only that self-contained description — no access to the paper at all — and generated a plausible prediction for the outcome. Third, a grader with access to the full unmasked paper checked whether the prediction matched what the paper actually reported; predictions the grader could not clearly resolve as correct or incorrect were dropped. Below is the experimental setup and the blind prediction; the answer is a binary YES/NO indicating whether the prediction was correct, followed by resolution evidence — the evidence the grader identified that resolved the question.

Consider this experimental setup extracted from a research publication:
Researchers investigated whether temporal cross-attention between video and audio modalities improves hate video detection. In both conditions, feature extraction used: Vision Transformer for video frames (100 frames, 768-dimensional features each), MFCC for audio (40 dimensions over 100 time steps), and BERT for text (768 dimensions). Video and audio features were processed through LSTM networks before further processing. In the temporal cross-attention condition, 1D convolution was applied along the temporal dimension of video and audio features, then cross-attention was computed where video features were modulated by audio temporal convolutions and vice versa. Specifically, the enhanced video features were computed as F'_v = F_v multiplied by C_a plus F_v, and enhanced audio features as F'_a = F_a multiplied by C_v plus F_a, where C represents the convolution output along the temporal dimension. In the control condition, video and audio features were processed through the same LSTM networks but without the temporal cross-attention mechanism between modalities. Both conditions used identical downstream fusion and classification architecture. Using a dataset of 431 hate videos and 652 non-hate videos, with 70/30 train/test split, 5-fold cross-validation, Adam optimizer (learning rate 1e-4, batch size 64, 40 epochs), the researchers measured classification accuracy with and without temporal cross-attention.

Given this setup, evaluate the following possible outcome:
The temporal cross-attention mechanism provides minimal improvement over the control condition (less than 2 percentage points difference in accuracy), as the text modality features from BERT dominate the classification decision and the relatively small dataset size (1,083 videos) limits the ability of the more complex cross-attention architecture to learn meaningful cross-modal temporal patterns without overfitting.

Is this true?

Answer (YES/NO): NO